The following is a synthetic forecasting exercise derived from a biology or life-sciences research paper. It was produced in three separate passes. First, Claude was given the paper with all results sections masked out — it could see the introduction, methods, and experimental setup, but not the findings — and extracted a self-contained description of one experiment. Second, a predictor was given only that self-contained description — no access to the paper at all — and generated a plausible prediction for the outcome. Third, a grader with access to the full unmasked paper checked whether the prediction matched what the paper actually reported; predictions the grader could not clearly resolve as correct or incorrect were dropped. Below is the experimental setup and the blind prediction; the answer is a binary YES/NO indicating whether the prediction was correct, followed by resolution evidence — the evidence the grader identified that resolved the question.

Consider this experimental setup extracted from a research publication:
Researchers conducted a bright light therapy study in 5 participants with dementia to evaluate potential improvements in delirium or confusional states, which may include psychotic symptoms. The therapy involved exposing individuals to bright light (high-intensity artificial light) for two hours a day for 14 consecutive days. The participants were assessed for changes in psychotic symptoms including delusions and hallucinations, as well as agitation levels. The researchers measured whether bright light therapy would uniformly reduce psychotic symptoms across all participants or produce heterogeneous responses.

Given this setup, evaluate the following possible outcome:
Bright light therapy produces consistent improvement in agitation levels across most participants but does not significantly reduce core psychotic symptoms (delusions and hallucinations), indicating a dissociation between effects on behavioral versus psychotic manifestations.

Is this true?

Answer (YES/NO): NO